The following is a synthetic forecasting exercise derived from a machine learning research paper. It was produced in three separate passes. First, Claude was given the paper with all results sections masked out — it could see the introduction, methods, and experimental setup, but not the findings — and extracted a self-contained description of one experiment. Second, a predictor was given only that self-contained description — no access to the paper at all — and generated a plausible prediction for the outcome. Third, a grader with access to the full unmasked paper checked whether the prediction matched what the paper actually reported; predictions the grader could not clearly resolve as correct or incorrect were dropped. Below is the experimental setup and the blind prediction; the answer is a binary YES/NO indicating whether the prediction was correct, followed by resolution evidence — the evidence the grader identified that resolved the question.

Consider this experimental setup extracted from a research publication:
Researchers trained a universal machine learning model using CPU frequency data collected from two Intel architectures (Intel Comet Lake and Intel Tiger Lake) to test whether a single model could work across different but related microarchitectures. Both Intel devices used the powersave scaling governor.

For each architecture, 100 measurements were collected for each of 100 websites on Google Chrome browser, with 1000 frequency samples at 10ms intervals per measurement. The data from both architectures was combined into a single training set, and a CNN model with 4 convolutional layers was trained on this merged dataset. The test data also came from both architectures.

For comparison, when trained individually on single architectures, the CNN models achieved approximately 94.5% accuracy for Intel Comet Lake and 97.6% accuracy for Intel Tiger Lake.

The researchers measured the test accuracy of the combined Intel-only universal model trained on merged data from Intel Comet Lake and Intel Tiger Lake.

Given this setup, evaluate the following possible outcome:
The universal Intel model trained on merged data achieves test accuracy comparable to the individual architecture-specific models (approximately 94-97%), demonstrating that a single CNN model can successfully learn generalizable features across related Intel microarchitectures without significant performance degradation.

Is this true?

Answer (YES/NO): YES